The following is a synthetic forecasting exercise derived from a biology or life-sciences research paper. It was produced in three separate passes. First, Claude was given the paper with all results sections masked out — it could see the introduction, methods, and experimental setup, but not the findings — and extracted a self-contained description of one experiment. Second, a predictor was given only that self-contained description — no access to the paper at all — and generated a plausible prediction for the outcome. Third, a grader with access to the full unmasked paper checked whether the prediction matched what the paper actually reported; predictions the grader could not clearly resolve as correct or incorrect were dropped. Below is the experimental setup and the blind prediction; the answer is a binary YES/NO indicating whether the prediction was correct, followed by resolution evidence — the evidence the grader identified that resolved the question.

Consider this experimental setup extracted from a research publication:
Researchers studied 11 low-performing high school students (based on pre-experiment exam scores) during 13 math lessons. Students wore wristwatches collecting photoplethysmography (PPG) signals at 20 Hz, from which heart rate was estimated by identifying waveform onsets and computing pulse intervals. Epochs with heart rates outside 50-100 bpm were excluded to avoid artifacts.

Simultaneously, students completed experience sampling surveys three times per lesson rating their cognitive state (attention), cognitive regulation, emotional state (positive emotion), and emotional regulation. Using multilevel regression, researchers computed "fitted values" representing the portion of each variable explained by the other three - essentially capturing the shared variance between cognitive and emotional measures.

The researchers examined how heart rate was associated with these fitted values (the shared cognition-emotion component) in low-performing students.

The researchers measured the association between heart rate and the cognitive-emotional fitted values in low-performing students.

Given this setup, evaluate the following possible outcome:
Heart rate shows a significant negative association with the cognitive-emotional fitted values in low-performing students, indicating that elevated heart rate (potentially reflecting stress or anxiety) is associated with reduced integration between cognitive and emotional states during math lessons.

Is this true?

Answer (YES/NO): YES